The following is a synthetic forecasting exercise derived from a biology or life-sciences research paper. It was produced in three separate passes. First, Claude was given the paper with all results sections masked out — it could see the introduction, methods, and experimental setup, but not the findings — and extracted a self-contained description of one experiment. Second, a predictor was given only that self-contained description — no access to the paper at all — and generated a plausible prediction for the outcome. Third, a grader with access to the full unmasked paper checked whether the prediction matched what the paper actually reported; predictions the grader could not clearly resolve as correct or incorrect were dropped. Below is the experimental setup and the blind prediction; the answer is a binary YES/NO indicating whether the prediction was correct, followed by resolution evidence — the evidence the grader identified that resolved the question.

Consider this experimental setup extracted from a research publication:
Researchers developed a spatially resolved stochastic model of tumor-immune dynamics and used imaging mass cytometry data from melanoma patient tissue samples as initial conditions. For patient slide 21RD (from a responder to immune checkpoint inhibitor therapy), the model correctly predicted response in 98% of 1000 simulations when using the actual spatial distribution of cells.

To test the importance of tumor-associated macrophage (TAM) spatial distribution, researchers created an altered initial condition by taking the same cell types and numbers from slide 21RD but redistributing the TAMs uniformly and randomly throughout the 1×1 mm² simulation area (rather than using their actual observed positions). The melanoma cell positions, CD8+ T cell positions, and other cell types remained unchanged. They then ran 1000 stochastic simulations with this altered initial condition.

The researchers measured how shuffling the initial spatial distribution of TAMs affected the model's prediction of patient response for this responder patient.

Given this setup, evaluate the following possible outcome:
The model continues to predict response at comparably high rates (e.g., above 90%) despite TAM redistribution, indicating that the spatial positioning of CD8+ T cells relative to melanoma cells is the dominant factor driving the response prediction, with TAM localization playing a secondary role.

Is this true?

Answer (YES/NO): NO